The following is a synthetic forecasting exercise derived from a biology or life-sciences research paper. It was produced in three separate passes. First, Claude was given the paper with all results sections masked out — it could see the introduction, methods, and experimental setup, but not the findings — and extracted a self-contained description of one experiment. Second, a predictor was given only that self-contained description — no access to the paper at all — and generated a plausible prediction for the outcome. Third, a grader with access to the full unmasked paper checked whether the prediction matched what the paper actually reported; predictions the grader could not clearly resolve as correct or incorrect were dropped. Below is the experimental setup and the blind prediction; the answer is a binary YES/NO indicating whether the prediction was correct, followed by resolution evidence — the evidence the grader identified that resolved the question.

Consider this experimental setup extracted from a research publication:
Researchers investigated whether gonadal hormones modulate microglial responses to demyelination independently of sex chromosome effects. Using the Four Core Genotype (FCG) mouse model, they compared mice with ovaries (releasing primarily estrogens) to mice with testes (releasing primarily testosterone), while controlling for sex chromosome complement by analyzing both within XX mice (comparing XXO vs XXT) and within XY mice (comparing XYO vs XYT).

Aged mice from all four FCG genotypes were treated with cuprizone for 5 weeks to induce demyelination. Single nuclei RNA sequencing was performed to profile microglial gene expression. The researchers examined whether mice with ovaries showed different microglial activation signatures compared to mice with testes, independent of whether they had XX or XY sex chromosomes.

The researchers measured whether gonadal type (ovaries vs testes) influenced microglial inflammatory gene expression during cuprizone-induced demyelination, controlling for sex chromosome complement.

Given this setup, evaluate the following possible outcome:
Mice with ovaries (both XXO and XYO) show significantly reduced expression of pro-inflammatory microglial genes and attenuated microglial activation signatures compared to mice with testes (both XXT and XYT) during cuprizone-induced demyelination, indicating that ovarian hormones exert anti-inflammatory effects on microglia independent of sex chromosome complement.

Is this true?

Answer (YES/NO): NO